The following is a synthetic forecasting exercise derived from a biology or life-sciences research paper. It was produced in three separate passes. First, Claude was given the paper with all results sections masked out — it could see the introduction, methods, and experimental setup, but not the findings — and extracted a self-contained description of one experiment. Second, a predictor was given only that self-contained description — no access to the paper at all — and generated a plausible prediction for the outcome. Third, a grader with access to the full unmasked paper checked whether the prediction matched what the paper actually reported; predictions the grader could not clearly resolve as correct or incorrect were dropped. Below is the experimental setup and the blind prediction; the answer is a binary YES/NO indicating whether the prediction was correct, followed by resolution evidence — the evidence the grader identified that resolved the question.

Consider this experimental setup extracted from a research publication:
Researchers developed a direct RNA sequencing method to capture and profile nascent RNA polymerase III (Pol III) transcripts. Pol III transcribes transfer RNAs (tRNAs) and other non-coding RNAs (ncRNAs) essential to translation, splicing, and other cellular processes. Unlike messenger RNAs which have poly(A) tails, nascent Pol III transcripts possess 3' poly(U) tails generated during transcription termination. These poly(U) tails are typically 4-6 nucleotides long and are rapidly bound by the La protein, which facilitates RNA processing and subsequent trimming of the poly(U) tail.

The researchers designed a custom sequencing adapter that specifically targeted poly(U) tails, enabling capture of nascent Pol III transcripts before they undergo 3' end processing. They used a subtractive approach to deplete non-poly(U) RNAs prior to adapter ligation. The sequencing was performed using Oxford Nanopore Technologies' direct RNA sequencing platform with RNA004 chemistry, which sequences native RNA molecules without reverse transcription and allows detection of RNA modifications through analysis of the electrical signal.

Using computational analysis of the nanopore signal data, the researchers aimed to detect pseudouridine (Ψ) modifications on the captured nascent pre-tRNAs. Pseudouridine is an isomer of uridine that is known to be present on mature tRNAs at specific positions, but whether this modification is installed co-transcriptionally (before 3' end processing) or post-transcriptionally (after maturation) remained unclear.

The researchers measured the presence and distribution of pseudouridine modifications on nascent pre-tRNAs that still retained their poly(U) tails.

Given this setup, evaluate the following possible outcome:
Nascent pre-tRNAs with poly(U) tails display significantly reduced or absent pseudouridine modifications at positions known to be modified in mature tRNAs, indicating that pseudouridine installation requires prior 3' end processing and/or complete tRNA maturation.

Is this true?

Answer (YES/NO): NO